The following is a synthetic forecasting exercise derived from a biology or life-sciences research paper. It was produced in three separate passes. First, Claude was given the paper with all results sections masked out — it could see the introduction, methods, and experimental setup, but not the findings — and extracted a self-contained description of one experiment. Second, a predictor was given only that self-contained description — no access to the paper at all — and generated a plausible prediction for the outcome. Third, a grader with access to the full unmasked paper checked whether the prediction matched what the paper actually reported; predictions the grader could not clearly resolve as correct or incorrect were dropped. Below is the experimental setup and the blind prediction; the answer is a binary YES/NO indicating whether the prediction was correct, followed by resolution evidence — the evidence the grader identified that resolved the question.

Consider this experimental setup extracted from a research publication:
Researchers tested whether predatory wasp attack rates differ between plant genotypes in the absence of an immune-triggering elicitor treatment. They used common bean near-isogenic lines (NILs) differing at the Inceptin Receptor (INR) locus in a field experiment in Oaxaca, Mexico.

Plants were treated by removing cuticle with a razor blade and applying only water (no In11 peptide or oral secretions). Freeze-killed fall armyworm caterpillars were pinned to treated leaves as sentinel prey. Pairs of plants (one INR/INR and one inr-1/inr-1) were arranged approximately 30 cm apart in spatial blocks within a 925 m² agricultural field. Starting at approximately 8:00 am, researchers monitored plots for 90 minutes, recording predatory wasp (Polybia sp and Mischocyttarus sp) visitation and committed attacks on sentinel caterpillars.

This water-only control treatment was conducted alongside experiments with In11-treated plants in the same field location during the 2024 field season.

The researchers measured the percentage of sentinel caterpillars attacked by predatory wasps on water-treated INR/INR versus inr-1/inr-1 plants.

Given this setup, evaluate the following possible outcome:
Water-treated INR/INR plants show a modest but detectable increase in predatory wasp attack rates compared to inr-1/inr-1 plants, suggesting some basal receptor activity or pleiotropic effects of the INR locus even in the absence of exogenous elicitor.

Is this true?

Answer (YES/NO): NO